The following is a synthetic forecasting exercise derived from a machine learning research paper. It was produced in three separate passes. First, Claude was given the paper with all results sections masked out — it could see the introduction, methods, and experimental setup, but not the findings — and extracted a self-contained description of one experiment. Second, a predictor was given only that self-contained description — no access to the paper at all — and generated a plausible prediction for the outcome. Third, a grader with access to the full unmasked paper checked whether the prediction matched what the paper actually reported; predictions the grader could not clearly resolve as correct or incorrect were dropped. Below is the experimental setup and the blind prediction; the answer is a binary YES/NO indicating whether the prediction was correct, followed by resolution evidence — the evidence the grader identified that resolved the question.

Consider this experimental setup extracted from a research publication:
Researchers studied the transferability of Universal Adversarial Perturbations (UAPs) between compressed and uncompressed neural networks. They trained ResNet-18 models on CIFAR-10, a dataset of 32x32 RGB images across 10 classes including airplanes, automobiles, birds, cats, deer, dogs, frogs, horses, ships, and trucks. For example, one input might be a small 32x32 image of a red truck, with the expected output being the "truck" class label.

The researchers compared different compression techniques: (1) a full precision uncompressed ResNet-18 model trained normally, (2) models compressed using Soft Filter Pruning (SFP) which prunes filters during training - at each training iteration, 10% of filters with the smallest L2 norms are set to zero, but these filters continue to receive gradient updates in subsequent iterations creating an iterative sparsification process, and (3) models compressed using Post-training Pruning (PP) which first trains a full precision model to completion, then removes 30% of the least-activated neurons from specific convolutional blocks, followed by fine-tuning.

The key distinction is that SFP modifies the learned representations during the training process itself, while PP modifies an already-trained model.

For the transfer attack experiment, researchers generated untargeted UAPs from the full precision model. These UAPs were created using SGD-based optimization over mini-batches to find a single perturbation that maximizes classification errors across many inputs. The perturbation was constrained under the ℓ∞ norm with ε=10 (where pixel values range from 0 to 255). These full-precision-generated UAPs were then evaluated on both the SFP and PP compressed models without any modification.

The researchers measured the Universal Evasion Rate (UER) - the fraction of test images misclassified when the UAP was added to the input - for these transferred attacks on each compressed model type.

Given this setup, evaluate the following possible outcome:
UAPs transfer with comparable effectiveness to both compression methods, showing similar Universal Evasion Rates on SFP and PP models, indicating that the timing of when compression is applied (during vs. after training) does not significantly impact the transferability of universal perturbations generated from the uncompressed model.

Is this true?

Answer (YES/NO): NO